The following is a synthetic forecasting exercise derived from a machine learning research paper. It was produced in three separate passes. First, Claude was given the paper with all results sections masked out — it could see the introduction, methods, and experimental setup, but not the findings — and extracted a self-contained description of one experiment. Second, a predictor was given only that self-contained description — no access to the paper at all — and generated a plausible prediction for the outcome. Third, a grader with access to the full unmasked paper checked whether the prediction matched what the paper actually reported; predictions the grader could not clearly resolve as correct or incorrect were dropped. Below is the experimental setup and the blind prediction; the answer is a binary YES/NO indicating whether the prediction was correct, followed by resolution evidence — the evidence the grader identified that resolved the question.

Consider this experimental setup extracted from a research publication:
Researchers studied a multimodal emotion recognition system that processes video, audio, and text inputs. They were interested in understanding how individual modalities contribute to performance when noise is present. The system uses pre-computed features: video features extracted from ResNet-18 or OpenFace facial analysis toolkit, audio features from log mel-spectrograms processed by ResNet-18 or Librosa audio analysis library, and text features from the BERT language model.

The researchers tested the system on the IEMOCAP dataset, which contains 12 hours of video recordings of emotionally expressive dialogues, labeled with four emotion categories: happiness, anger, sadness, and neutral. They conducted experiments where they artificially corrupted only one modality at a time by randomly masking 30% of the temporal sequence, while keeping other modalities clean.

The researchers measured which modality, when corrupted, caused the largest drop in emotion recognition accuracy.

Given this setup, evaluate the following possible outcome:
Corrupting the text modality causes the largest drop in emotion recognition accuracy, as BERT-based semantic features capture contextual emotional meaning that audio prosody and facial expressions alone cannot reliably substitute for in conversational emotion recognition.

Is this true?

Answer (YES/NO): YES